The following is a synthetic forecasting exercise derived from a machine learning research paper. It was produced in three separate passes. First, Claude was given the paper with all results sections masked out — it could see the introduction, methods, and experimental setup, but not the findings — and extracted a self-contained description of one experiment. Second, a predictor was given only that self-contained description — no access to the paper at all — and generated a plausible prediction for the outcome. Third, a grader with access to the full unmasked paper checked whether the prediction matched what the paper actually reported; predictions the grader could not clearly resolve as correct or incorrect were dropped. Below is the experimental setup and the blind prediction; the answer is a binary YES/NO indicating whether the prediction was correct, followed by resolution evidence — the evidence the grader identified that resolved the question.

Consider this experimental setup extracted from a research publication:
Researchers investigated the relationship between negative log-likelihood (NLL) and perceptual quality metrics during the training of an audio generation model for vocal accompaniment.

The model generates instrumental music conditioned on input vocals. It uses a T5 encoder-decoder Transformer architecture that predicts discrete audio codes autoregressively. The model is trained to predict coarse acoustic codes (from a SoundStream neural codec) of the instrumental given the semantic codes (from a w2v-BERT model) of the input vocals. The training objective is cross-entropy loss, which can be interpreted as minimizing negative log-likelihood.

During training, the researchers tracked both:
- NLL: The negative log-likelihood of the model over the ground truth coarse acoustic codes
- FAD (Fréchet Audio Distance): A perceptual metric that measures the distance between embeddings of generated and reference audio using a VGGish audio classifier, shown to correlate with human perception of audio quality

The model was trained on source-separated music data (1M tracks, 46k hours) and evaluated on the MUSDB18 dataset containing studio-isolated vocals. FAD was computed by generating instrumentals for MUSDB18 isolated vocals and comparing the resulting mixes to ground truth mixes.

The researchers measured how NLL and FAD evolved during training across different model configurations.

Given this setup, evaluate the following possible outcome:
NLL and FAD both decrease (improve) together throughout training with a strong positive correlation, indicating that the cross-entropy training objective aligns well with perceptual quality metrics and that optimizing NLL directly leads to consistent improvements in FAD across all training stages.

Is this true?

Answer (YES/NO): NO